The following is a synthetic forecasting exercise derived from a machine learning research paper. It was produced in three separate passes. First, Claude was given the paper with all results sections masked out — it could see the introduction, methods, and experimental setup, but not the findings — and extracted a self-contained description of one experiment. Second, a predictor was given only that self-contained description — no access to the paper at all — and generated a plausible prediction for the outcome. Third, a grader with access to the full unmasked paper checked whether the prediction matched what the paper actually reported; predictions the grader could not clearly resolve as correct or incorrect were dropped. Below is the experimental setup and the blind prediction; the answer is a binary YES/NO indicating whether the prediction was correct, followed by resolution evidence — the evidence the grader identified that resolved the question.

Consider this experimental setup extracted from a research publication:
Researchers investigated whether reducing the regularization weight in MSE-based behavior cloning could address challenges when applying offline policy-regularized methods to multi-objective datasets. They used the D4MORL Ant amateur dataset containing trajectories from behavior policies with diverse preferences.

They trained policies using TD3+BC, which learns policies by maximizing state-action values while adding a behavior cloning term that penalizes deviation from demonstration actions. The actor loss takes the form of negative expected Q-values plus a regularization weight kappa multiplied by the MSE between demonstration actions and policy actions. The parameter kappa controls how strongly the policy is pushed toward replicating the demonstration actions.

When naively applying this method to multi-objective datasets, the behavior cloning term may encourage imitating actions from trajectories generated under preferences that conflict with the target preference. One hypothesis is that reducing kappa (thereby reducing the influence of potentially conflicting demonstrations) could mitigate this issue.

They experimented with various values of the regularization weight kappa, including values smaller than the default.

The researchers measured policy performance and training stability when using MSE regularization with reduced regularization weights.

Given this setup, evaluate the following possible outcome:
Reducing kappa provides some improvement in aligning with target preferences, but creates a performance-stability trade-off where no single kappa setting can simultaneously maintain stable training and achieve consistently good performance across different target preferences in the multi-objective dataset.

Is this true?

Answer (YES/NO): NO